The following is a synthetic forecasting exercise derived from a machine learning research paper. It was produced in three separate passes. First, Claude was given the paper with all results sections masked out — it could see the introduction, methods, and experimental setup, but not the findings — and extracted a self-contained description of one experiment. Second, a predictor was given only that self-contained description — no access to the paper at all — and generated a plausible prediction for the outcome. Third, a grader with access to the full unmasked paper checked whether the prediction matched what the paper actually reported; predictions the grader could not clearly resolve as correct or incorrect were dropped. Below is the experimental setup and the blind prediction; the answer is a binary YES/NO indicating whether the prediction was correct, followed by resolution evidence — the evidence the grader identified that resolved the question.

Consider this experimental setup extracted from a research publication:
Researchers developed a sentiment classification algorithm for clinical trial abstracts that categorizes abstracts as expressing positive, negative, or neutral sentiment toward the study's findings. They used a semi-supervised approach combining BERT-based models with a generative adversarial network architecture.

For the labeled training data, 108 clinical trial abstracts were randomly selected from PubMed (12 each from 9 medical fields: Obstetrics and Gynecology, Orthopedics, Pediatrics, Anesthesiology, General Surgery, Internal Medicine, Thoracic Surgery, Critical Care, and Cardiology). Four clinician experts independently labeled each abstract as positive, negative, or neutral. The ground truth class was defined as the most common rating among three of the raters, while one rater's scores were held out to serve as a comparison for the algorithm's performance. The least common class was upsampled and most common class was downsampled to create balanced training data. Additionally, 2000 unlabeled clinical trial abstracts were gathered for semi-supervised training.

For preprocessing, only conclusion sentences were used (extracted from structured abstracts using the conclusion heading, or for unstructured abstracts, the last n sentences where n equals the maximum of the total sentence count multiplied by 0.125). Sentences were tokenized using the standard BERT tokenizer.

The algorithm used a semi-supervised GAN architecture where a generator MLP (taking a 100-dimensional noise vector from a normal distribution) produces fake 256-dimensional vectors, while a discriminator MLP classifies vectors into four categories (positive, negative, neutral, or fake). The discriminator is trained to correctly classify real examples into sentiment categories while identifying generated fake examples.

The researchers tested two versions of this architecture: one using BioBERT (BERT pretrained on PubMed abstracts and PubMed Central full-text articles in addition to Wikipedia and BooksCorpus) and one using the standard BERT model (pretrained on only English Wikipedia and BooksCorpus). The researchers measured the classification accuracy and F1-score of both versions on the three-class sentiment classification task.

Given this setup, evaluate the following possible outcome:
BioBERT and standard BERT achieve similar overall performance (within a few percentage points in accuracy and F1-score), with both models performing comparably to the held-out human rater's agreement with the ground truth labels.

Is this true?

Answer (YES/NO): NO